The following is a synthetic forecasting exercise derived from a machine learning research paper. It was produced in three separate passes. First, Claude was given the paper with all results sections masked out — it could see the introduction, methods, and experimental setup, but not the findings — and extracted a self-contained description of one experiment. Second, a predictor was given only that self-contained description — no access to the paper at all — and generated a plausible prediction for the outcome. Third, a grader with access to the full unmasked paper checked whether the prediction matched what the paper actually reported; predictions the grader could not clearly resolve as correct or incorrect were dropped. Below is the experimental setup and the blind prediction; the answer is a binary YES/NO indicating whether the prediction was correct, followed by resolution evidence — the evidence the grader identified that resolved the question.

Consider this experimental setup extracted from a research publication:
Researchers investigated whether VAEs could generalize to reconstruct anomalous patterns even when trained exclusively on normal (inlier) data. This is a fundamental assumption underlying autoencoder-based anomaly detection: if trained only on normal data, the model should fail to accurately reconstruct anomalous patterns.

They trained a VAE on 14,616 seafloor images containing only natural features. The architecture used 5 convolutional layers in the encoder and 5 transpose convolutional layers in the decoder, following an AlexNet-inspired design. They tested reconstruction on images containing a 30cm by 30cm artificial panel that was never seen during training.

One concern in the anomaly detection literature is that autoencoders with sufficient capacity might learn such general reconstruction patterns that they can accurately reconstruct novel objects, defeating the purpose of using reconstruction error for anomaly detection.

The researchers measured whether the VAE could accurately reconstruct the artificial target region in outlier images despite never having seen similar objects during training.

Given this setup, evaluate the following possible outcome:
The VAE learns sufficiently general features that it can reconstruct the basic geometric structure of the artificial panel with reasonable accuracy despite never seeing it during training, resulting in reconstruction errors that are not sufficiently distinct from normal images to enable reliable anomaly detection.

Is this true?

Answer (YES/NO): NO